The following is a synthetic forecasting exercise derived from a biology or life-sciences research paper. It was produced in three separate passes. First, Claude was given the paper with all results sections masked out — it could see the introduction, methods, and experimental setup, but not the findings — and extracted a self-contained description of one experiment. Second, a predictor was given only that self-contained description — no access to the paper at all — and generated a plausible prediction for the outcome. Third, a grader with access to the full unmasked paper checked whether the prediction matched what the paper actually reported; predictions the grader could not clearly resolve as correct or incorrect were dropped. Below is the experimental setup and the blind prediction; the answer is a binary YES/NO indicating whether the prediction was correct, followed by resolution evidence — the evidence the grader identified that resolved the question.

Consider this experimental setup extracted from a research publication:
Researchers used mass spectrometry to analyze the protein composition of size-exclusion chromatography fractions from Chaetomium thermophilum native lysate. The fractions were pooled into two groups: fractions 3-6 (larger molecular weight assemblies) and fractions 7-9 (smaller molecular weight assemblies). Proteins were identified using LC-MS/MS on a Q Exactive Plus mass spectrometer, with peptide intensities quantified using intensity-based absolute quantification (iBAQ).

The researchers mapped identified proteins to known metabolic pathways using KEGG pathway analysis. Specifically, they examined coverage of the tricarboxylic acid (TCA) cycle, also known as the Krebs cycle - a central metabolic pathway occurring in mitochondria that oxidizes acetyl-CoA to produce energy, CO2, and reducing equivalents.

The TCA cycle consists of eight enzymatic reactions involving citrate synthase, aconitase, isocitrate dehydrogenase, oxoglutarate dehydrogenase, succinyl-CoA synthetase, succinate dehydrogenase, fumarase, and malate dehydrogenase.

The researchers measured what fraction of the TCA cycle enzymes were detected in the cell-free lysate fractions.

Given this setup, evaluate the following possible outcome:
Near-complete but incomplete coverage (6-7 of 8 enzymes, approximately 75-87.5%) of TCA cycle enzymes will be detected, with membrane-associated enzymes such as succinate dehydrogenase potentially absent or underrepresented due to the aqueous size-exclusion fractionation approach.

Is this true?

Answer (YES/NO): NO